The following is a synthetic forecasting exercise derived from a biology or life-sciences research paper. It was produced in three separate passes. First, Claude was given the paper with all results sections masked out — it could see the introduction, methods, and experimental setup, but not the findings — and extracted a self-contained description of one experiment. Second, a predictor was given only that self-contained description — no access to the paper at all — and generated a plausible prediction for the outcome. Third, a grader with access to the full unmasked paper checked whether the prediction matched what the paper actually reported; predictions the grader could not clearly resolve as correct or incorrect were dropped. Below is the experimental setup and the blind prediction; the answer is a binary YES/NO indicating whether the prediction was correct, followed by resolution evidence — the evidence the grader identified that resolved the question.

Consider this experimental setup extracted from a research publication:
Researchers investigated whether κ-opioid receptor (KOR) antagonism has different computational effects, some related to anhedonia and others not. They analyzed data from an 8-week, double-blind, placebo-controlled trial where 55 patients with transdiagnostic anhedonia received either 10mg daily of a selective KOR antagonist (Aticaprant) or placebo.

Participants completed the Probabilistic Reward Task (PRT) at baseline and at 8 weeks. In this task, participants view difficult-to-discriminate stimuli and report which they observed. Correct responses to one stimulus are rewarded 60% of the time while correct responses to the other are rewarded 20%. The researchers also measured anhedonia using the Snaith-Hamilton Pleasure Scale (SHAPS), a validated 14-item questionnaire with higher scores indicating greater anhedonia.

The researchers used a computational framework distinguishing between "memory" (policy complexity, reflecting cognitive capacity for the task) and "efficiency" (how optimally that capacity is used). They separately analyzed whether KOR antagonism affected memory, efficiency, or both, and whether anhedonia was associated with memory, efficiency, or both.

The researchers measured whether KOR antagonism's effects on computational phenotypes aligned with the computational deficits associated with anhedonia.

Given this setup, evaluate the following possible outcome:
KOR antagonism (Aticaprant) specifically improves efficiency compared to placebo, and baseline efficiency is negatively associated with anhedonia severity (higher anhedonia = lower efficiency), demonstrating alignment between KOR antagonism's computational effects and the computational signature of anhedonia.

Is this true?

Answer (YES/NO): NO